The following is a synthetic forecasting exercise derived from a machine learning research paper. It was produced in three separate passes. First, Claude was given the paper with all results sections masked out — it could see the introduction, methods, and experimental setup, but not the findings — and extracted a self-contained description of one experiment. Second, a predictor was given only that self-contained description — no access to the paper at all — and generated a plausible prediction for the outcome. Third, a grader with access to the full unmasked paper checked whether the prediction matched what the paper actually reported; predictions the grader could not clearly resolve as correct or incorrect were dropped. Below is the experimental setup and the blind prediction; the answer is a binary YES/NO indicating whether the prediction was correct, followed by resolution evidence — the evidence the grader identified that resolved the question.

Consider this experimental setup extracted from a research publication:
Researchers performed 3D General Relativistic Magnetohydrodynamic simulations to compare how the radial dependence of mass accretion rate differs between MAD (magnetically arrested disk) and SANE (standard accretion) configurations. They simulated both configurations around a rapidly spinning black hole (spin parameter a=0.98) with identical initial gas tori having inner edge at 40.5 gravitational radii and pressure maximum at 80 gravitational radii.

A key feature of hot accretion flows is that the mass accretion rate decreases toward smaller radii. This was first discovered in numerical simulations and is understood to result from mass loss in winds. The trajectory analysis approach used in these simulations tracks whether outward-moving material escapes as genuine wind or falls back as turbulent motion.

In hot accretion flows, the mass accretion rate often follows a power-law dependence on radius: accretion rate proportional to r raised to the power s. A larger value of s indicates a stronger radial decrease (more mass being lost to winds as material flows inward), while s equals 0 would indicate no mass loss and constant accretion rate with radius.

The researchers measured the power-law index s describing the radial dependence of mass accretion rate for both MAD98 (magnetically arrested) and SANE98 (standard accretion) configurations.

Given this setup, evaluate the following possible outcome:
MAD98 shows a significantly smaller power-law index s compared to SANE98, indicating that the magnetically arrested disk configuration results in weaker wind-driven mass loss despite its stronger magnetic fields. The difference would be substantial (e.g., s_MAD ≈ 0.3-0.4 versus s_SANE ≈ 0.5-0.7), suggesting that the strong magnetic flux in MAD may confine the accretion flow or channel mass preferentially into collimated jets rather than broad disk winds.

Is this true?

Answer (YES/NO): NO